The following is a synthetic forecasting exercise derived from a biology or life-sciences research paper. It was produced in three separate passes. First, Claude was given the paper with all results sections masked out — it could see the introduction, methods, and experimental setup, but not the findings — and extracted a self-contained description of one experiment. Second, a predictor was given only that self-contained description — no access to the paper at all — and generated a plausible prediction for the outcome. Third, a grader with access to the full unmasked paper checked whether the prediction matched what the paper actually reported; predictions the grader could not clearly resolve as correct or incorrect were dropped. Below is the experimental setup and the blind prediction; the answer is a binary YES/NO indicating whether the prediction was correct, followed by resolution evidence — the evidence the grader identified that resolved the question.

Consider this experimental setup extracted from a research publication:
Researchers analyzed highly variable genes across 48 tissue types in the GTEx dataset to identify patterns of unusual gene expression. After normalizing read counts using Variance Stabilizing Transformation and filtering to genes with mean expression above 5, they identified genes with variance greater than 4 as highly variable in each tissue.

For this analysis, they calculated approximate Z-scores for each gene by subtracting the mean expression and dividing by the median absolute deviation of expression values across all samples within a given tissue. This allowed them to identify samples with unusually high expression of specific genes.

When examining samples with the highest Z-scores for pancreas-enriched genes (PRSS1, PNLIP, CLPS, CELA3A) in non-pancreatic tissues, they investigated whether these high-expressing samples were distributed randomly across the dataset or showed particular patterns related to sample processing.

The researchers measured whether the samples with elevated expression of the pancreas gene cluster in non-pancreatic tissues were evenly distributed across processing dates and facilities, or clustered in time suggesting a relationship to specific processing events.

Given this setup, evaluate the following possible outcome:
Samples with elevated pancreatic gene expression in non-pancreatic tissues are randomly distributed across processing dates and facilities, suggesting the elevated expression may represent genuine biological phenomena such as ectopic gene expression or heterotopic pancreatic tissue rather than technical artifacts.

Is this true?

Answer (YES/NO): NO